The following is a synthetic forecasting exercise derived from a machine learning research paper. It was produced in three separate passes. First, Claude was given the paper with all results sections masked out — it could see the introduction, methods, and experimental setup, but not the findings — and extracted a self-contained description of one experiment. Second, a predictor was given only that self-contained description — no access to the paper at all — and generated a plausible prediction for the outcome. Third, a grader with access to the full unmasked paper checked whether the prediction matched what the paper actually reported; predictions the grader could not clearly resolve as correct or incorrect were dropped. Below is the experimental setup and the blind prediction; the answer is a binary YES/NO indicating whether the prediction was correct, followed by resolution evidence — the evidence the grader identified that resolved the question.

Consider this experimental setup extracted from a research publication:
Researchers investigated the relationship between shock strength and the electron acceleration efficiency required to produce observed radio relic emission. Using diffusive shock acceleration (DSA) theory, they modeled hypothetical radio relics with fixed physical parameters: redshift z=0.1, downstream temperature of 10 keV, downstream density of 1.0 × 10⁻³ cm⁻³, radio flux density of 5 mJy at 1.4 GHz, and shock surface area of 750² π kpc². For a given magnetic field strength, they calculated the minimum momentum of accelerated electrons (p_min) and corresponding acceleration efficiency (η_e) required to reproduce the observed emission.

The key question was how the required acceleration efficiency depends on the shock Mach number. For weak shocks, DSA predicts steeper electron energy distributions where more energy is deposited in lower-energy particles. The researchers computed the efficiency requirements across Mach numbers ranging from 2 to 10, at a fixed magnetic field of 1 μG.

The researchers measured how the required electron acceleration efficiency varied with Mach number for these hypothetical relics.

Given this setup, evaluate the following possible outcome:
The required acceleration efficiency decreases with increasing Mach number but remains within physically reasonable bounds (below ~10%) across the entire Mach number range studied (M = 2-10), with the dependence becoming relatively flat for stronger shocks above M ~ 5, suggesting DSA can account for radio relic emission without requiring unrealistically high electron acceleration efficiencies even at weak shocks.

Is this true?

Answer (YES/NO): NO